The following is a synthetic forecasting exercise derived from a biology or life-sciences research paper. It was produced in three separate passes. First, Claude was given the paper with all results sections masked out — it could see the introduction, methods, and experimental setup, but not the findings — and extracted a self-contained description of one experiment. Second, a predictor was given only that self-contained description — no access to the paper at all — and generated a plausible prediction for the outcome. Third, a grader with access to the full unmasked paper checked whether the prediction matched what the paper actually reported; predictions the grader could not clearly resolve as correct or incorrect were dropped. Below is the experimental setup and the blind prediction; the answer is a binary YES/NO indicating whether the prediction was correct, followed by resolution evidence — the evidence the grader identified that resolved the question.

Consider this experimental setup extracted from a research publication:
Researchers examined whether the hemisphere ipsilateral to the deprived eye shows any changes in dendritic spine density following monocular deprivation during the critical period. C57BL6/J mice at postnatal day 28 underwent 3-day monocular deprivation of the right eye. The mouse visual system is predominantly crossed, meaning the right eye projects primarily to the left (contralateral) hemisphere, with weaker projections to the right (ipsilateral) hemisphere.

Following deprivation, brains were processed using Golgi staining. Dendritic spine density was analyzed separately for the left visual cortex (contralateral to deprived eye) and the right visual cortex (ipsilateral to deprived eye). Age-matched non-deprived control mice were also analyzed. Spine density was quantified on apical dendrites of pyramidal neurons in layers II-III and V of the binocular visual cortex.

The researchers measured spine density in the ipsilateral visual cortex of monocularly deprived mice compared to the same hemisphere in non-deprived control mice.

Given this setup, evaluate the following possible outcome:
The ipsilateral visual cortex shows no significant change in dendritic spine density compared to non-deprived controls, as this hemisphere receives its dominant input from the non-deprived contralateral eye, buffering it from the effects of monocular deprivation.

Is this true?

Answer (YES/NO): YES